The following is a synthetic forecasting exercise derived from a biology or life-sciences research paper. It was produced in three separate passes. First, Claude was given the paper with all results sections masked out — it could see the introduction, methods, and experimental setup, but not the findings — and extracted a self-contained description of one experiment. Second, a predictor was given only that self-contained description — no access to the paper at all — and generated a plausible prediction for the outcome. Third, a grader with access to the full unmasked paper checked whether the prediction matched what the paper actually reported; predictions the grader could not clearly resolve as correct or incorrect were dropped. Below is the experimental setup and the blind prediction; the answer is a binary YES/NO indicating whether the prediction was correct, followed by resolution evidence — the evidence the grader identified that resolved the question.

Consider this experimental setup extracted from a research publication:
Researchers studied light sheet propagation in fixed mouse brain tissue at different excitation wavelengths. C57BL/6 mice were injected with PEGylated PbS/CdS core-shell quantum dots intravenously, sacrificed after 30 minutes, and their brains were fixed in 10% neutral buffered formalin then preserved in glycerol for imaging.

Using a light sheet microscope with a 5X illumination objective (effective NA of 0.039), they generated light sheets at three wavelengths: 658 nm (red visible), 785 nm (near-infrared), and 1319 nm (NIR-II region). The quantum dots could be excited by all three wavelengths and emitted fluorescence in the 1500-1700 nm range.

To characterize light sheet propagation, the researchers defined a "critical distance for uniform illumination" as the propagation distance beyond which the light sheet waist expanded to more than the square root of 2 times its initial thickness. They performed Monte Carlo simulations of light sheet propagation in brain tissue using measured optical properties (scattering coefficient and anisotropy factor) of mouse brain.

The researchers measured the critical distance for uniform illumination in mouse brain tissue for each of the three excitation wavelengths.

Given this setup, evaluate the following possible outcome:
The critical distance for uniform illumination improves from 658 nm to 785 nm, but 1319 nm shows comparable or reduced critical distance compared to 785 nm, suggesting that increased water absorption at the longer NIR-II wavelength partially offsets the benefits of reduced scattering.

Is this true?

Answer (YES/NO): NO